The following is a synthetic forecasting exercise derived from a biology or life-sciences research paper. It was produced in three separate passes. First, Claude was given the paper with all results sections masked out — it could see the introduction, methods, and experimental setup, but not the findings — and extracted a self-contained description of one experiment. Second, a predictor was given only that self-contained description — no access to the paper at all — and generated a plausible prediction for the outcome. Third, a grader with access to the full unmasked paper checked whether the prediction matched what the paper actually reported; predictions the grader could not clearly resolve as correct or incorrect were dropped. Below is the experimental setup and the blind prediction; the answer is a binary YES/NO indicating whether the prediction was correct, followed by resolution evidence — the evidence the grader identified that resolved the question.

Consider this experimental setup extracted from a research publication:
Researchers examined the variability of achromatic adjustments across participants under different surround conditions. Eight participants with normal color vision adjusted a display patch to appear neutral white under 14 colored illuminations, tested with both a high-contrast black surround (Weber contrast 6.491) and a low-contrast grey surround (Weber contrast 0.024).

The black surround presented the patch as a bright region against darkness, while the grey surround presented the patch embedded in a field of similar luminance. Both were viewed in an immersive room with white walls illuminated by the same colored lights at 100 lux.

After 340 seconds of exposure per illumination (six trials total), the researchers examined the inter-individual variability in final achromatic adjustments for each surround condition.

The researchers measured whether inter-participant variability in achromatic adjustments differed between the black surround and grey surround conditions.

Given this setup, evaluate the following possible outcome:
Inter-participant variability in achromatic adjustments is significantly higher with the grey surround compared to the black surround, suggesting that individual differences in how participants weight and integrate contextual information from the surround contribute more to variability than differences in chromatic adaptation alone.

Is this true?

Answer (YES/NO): NO